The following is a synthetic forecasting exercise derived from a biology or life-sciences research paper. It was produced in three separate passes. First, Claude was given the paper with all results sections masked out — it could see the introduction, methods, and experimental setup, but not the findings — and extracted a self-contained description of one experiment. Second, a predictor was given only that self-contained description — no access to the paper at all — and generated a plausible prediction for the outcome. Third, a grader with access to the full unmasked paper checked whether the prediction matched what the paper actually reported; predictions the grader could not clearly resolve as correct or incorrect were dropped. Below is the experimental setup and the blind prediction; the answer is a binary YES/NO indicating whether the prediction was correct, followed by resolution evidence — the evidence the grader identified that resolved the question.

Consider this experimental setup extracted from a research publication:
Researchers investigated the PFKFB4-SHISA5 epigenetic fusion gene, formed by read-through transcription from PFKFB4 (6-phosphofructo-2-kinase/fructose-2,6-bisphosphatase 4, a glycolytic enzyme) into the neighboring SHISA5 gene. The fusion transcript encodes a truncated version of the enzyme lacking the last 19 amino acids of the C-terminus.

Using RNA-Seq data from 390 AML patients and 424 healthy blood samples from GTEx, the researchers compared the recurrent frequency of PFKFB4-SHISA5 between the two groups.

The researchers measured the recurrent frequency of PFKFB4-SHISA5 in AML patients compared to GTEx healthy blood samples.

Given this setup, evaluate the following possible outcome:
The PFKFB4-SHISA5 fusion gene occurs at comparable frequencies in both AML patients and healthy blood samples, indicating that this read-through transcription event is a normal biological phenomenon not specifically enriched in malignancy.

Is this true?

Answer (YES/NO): NO